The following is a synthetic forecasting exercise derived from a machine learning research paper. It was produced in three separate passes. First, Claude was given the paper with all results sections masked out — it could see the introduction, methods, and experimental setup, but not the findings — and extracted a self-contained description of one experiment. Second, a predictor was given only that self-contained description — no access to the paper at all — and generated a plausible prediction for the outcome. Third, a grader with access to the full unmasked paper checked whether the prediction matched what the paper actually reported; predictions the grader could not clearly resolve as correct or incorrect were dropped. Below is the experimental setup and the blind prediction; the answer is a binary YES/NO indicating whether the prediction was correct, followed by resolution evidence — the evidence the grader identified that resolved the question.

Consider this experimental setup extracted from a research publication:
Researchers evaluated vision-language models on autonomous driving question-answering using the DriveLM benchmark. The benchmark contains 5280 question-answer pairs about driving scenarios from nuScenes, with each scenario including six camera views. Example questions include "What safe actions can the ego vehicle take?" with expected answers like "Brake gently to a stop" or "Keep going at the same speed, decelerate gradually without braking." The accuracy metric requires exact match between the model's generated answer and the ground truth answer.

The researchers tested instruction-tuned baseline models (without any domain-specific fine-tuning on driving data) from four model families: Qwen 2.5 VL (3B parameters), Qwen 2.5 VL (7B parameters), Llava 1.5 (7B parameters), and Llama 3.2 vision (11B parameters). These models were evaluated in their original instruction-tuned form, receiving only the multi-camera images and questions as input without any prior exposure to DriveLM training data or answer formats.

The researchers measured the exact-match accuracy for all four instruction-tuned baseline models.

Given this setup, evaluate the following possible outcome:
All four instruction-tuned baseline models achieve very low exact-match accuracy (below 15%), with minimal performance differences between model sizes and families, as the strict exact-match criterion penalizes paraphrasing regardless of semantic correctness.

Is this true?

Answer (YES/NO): YES